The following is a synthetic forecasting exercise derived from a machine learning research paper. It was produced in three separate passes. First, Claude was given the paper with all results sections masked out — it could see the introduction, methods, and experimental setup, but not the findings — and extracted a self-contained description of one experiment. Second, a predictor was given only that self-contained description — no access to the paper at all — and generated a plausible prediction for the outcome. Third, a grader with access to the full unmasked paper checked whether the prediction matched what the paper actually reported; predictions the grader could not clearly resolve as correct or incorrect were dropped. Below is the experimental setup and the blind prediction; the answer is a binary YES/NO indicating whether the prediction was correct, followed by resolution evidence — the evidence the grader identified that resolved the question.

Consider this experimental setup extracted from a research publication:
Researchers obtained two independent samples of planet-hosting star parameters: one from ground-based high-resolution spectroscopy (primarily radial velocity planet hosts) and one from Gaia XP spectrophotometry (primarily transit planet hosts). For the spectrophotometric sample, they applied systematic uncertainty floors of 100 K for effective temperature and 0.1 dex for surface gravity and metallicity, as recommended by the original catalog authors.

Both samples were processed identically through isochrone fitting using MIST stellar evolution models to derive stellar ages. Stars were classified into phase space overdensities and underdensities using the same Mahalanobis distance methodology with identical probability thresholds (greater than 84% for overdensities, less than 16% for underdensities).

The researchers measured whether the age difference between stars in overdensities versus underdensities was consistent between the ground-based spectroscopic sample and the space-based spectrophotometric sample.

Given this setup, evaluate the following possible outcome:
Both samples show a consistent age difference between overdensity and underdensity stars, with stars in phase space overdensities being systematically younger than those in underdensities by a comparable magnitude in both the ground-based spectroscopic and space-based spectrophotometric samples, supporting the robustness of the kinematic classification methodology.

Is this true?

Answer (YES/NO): YES